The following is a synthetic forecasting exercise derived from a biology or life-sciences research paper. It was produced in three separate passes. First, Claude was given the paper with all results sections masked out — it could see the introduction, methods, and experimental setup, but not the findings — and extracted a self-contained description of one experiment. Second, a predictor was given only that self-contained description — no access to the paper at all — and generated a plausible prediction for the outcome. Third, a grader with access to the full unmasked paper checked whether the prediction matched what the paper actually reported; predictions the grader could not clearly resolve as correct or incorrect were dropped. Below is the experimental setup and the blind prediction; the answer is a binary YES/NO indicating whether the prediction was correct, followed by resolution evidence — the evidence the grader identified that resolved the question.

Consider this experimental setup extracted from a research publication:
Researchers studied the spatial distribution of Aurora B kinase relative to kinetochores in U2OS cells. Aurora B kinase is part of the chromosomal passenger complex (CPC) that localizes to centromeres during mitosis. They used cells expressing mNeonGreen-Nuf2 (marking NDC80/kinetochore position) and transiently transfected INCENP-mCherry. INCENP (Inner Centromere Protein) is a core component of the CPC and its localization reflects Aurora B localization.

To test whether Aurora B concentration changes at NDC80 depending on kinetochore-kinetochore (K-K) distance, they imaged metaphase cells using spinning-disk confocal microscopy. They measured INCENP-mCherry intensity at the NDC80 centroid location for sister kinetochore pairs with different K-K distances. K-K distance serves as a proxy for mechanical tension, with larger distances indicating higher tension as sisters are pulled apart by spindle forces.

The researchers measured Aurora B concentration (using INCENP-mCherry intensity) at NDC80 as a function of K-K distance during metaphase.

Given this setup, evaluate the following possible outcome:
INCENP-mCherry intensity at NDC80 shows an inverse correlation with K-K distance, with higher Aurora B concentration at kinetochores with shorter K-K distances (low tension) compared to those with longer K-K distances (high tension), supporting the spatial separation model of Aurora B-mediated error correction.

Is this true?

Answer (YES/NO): YES